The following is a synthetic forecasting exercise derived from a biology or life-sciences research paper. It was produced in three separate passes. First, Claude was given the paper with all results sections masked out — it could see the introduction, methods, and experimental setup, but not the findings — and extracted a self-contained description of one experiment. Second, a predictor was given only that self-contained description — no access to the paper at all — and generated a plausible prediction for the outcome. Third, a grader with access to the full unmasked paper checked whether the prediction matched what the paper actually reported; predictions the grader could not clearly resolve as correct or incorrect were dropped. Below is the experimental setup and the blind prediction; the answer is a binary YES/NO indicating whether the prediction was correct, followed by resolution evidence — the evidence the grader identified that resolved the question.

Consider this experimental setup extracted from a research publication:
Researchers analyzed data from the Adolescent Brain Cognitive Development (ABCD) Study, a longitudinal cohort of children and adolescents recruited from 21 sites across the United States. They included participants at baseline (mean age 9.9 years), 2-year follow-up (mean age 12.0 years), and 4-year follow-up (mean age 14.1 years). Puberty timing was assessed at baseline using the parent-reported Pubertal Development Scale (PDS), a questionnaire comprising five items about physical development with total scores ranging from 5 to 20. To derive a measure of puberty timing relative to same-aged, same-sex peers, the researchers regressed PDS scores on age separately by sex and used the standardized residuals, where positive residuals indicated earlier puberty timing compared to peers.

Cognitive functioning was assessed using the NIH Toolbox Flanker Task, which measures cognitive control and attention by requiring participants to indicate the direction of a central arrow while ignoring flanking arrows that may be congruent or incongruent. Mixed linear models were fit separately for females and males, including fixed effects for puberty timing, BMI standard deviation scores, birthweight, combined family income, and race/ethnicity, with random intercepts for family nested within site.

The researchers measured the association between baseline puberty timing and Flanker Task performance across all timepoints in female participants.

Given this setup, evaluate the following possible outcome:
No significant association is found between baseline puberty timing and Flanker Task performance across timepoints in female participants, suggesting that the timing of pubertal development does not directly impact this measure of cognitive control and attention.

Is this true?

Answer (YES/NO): YES